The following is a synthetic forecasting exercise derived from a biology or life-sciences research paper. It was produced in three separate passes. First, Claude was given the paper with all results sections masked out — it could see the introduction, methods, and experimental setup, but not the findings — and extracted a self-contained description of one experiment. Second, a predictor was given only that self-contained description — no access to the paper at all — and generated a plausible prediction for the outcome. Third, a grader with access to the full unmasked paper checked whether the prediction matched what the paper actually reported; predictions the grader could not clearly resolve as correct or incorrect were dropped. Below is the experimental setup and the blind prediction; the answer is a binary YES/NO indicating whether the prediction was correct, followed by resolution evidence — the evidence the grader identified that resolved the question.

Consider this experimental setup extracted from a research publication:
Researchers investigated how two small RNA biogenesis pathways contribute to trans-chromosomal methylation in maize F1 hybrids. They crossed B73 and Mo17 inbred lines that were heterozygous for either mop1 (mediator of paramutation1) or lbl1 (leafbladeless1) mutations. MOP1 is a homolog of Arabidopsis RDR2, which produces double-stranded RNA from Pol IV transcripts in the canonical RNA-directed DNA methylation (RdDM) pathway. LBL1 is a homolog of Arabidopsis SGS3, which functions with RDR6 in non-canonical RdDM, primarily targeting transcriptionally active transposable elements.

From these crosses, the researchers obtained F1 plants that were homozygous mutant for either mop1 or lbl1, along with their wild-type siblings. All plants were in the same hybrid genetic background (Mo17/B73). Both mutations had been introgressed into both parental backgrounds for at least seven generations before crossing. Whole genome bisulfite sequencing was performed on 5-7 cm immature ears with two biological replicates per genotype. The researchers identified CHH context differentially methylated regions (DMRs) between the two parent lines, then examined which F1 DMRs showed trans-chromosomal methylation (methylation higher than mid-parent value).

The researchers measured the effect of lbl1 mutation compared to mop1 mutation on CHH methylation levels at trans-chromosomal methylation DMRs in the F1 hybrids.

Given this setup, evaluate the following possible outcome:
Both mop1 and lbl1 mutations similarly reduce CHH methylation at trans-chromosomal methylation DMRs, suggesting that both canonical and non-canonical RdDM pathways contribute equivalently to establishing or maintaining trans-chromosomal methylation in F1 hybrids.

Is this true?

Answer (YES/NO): NO